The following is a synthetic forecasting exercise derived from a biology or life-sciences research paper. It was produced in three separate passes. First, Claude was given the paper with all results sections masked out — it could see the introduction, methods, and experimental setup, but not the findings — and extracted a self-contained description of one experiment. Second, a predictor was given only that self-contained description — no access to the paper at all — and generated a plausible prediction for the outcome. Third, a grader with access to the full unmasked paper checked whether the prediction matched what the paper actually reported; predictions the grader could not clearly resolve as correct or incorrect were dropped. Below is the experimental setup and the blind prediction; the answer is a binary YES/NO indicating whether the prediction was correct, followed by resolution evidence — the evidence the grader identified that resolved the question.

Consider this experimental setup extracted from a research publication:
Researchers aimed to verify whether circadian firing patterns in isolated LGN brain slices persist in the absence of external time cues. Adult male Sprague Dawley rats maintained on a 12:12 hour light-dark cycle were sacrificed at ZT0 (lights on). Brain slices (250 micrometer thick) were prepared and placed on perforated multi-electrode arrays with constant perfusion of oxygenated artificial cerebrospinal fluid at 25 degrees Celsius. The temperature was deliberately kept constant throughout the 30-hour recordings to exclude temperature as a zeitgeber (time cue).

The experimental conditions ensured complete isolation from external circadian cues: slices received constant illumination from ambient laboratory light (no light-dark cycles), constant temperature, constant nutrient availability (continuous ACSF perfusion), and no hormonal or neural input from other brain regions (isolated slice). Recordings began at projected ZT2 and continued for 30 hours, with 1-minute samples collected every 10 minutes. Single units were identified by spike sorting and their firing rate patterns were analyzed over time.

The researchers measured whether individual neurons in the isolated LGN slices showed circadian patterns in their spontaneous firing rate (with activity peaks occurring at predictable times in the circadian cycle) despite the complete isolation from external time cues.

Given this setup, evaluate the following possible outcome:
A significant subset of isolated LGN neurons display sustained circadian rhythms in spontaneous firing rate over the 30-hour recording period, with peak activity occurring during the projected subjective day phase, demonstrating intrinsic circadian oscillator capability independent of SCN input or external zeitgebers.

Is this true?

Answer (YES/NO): NO